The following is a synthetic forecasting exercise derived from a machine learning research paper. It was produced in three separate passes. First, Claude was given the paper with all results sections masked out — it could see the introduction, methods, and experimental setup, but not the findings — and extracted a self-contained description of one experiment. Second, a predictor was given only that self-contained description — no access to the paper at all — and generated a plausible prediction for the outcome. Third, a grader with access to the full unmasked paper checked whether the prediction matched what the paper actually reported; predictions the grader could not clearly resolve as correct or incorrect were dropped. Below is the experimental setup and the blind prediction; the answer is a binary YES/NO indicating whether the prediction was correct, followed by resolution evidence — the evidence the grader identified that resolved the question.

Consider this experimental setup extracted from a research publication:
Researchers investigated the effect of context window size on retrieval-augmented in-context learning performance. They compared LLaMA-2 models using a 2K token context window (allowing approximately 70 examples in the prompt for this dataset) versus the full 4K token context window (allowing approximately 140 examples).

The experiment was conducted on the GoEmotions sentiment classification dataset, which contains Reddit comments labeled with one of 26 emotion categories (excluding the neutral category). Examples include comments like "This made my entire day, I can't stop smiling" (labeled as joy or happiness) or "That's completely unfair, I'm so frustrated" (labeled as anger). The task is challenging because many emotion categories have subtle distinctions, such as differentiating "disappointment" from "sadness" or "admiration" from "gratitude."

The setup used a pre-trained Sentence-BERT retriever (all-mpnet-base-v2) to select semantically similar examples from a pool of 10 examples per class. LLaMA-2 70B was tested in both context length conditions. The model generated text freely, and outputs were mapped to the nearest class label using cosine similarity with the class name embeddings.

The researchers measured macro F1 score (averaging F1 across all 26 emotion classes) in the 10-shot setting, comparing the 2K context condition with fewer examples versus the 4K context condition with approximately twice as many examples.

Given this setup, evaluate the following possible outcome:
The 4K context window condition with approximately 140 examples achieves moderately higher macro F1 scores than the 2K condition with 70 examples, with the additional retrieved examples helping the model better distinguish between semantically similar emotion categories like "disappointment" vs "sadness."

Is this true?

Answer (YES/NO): NO